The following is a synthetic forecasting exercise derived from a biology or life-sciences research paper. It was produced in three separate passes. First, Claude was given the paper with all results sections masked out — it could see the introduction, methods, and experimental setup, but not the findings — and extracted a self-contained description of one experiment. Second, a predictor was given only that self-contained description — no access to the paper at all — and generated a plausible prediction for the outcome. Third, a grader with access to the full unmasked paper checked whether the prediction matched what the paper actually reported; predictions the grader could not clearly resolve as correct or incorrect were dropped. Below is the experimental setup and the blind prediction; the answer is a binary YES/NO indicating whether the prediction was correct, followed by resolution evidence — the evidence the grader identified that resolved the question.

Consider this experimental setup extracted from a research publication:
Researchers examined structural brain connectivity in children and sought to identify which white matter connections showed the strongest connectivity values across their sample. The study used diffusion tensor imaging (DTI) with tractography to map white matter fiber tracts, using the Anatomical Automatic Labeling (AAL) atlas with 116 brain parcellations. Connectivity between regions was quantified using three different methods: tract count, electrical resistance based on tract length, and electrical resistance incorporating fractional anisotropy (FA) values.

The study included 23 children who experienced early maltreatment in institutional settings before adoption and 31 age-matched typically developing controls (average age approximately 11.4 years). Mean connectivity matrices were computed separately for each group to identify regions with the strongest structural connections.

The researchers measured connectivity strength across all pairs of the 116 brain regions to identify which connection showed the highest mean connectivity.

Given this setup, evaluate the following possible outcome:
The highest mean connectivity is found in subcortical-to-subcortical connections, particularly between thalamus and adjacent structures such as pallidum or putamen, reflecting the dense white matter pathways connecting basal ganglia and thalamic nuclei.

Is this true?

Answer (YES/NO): NO